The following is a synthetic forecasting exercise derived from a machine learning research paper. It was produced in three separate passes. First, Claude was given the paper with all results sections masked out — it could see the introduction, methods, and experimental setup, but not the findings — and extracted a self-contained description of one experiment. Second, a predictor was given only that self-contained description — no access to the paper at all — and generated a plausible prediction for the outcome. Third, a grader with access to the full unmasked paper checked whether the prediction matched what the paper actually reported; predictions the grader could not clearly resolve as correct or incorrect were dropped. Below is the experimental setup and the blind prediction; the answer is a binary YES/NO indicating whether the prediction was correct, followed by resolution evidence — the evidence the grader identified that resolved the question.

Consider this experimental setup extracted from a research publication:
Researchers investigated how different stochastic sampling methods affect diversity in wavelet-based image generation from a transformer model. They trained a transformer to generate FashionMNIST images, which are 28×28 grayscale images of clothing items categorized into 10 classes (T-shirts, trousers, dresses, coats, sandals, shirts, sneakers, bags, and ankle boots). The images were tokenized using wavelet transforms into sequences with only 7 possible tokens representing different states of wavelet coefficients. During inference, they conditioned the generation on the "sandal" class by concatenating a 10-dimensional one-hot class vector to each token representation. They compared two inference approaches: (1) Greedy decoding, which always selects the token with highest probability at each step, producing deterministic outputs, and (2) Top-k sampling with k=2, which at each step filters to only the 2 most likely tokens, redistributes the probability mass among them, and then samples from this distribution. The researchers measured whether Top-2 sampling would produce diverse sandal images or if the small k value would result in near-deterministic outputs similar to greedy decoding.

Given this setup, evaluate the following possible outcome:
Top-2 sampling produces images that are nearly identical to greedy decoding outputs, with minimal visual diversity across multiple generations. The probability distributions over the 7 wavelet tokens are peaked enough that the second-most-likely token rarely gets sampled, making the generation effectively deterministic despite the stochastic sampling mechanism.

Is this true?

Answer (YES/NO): NO